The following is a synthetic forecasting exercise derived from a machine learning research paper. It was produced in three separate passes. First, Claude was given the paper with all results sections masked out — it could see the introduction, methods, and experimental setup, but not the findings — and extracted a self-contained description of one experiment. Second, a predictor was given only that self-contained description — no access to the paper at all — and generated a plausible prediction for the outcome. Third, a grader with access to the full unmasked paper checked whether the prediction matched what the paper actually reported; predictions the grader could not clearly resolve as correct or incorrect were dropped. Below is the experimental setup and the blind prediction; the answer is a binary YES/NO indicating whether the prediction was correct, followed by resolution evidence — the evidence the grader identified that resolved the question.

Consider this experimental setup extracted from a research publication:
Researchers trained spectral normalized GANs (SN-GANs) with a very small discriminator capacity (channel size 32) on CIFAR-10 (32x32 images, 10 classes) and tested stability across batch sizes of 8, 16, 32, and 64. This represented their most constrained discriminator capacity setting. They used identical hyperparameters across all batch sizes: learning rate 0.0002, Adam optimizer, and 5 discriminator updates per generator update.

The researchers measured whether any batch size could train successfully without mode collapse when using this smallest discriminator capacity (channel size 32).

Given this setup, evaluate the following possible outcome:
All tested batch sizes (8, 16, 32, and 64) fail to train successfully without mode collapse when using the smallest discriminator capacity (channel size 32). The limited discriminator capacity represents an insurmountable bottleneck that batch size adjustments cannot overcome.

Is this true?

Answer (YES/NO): YES